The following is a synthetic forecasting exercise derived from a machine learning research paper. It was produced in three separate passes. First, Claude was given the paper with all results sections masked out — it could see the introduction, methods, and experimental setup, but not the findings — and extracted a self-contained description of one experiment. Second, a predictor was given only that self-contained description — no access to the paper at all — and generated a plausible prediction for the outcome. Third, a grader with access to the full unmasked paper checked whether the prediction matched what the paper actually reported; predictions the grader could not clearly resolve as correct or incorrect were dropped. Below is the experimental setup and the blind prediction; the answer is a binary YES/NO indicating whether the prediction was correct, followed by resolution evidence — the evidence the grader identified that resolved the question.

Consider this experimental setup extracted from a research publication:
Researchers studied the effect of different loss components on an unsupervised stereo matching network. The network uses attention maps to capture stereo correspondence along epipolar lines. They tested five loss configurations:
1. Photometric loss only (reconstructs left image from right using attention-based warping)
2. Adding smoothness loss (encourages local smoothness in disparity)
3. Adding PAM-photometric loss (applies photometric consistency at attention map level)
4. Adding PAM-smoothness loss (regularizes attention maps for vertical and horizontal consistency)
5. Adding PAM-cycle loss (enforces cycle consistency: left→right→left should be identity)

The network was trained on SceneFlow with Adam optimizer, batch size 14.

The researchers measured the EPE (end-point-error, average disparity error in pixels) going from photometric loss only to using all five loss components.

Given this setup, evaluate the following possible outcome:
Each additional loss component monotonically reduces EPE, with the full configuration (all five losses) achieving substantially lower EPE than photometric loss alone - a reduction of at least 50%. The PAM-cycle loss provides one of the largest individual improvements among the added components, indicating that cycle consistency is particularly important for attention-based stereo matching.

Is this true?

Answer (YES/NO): NO